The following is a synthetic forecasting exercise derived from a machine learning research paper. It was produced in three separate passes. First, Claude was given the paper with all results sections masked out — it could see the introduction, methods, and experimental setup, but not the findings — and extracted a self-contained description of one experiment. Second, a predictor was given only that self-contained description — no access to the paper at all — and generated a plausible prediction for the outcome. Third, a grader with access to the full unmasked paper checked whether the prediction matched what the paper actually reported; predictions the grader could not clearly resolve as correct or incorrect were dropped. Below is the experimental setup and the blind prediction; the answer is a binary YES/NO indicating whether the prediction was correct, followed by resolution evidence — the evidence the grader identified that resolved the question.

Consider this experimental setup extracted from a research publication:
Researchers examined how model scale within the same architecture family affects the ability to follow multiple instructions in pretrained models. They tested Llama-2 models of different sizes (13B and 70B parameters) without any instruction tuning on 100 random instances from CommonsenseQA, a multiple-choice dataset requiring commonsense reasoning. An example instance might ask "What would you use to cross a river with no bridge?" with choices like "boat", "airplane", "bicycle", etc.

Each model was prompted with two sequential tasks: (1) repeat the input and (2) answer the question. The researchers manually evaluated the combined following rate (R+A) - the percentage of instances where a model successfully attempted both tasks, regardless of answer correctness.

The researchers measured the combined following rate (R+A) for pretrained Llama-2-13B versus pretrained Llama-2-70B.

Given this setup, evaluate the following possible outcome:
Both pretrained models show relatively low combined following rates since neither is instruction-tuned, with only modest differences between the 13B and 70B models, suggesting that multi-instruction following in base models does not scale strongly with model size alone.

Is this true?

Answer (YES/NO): NO